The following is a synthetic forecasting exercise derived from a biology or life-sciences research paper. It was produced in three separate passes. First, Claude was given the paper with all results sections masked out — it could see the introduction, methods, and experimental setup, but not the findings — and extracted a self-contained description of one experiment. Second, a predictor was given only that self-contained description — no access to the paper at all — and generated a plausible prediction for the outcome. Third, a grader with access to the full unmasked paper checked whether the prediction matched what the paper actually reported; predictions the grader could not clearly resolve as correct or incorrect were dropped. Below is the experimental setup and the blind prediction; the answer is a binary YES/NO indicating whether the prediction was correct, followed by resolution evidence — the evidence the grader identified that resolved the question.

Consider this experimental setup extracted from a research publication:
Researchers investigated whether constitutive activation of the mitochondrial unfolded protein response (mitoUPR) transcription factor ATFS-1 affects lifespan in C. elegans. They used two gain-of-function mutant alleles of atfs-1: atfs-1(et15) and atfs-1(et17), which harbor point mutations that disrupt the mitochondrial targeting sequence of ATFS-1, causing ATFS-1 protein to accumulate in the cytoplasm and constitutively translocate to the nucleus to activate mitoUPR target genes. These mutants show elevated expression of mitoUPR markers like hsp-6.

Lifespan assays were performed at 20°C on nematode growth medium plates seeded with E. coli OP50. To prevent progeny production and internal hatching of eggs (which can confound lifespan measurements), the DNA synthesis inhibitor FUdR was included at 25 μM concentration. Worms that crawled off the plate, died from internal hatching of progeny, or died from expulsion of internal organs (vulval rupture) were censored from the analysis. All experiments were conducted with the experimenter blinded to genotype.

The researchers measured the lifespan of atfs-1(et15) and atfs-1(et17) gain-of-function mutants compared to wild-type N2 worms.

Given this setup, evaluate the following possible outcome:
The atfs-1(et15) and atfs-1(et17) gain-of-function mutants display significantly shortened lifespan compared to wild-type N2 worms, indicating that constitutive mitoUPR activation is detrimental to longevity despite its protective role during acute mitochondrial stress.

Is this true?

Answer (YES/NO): YES